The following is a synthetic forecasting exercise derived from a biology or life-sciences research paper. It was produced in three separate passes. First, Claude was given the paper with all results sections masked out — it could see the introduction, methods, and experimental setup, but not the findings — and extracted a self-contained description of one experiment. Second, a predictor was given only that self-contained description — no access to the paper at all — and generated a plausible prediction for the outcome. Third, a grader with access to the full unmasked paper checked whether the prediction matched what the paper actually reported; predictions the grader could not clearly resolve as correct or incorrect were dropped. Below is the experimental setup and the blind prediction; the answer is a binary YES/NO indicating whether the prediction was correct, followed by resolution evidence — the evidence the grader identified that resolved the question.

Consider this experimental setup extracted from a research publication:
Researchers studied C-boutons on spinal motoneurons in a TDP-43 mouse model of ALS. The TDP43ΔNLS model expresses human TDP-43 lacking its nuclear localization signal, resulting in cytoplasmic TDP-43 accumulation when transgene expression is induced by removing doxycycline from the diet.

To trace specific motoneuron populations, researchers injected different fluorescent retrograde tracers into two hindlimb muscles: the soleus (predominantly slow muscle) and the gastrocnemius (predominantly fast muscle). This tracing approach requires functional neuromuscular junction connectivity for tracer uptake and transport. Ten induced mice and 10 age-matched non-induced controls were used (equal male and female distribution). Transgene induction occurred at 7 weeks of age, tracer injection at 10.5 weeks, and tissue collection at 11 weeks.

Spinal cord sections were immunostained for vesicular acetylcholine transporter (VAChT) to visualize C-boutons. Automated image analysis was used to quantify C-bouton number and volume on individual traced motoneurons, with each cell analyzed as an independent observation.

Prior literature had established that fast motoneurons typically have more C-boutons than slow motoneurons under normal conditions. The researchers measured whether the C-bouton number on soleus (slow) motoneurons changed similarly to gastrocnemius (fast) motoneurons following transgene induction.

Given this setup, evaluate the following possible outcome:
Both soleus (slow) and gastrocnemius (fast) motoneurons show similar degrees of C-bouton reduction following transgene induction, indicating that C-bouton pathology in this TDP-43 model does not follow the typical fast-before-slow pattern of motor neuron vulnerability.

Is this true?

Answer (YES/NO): NO